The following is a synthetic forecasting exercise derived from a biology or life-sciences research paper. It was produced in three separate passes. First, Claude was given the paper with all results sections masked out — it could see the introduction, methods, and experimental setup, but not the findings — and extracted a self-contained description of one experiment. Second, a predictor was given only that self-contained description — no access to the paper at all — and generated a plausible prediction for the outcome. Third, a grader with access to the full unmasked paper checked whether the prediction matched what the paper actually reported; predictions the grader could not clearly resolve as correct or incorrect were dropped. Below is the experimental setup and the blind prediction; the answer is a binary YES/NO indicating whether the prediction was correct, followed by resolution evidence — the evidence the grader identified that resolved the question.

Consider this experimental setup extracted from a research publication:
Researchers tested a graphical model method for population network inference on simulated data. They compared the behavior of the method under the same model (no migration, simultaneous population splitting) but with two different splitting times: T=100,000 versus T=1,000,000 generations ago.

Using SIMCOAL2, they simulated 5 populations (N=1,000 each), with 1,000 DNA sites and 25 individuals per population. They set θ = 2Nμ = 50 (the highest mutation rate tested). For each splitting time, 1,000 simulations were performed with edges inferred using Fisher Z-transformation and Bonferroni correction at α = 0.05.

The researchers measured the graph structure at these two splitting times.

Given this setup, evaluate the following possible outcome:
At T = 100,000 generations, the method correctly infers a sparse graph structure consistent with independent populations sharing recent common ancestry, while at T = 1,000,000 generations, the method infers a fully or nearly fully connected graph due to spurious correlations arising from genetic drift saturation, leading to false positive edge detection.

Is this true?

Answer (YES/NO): NO